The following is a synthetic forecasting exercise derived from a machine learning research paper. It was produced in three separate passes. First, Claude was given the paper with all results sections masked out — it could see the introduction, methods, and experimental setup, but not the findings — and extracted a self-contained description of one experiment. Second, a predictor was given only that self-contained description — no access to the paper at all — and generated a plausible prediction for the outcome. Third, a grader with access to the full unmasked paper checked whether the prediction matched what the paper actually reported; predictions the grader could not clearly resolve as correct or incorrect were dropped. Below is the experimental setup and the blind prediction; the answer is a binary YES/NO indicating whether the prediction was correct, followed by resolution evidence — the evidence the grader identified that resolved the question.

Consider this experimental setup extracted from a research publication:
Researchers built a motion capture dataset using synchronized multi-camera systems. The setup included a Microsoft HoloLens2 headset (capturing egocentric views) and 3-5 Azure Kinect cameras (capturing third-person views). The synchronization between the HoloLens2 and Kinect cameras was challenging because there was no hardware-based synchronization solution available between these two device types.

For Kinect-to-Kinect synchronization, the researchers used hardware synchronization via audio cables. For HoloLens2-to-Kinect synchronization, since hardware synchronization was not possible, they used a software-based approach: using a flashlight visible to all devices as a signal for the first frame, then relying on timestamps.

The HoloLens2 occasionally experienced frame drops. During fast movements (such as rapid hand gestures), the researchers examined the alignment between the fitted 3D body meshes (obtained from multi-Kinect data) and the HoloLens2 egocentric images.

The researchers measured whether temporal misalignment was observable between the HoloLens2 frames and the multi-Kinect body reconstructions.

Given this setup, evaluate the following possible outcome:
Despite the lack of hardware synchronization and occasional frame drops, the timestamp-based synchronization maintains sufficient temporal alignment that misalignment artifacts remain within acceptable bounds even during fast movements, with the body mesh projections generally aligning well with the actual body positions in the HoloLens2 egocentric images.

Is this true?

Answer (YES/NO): NO